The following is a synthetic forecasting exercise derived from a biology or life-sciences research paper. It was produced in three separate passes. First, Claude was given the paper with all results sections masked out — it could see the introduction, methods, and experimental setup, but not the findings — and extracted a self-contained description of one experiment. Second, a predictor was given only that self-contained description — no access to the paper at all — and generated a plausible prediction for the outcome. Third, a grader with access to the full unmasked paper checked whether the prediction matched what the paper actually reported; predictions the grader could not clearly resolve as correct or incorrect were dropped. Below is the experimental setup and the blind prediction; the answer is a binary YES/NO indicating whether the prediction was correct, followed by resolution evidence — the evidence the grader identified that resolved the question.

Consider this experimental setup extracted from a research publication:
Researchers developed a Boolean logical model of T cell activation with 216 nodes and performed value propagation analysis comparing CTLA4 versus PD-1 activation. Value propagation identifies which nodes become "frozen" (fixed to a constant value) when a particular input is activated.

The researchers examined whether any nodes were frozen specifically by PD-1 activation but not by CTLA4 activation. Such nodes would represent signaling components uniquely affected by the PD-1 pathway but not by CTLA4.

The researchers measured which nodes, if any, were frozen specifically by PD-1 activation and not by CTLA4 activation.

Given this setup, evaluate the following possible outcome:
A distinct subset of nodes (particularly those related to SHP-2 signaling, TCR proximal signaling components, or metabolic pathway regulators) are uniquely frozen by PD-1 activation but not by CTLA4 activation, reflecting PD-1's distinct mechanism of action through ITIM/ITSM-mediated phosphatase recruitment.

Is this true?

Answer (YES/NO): NO